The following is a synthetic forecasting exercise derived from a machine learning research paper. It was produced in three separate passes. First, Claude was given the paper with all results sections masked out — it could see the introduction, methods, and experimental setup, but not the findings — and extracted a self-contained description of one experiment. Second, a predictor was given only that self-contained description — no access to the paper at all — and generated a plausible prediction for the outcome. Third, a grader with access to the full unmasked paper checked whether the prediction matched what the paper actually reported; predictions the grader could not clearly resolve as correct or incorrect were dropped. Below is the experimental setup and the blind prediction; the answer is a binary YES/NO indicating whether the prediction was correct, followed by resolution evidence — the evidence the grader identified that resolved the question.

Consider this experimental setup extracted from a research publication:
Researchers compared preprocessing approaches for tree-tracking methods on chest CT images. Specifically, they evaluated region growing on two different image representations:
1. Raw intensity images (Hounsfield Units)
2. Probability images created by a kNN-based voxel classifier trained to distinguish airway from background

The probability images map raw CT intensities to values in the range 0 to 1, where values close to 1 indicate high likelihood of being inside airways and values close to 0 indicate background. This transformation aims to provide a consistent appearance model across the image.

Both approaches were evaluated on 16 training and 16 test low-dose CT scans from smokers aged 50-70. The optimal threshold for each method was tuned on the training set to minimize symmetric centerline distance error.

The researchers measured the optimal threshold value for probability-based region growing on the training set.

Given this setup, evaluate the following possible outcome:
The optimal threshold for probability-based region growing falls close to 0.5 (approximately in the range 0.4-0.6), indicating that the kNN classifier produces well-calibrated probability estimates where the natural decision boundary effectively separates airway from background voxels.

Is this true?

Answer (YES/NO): YES